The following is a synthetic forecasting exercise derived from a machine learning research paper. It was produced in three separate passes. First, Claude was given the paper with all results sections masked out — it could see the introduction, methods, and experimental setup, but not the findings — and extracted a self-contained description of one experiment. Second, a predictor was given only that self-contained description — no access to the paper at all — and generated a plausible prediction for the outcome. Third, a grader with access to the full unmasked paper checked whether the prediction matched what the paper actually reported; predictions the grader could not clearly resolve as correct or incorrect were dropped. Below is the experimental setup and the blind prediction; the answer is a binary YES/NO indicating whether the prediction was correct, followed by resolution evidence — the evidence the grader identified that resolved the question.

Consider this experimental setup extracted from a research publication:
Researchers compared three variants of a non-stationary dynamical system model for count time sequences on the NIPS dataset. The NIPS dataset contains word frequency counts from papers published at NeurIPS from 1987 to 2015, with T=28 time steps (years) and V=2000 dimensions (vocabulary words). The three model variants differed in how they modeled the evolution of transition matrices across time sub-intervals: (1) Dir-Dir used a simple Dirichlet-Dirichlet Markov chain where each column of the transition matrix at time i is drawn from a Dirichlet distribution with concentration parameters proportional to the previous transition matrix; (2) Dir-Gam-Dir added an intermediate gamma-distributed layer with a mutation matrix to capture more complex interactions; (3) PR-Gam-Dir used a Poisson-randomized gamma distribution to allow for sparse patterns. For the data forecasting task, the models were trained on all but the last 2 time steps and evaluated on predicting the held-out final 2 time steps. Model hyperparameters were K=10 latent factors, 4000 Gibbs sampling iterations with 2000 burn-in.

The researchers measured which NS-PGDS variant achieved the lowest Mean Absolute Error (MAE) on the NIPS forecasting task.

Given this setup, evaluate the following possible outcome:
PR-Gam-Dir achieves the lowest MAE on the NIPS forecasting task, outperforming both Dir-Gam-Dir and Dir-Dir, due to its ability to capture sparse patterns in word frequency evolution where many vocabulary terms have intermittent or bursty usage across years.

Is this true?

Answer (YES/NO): NO